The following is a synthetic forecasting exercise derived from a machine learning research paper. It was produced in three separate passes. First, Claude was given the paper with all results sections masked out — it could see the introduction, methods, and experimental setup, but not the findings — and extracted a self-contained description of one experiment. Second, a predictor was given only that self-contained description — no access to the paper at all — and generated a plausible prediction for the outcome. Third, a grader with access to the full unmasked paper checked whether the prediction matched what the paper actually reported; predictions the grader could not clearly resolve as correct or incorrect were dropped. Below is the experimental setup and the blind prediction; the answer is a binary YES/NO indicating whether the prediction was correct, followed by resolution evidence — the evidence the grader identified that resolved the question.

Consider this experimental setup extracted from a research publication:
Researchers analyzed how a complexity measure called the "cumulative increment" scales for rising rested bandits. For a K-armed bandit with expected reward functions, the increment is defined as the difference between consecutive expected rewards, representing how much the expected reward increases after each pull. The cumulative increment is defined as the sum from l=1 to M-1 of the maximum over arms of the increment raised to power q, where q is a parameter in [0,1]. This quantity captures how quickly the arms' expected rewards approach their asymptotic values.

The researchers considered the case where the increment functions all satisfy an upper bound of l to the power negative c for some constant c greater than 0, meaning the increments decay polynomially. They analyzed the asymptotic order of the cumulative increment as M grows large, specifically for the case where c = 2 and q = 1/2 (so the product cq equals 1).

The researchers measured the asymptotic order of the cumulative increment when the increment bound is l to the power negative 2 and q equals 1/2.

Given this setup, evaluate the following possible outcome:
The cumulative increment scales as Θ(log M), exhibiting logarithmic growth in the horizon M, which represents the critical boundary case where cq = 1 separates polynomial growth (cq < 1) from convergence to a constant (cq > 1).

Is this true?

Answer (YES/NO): NO